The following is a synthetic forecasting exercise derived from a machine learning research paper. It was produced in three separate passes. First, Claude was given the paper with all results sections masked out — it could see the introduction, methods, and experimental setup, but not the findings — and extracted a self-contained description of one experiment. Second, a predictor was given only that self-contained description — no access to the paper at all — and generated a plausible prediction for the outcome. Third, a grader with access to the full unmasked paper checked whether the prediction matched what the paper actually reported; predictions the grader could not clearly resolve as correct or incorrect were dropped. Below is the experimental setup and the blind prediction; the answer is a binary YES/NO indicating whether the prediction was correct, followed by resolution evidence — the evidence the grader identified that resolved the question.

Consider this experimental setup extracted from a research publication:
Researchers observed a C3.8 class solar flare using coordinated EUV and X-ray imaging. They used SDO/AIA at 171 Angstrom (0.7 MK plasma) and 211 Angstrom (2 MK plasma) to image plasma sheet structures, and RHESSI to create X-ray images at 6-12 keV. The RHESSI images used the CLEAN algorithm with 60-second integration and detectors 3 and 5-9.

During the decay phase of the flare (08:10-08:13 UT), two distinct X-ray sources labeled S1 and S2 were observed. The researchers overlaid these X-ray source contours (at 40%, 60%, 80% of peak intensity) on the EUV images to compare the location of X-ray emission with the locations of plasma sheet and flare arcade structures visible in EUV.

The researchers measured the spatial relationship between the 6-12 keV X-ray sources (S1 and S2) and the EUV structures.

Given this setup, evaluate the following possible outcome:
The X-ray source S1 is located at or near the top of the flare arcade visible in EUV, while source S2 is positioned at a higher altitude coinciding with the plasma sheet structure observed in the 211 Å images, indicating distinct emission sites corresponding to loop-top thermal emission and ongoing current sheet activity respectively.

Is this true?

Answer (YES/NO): NO